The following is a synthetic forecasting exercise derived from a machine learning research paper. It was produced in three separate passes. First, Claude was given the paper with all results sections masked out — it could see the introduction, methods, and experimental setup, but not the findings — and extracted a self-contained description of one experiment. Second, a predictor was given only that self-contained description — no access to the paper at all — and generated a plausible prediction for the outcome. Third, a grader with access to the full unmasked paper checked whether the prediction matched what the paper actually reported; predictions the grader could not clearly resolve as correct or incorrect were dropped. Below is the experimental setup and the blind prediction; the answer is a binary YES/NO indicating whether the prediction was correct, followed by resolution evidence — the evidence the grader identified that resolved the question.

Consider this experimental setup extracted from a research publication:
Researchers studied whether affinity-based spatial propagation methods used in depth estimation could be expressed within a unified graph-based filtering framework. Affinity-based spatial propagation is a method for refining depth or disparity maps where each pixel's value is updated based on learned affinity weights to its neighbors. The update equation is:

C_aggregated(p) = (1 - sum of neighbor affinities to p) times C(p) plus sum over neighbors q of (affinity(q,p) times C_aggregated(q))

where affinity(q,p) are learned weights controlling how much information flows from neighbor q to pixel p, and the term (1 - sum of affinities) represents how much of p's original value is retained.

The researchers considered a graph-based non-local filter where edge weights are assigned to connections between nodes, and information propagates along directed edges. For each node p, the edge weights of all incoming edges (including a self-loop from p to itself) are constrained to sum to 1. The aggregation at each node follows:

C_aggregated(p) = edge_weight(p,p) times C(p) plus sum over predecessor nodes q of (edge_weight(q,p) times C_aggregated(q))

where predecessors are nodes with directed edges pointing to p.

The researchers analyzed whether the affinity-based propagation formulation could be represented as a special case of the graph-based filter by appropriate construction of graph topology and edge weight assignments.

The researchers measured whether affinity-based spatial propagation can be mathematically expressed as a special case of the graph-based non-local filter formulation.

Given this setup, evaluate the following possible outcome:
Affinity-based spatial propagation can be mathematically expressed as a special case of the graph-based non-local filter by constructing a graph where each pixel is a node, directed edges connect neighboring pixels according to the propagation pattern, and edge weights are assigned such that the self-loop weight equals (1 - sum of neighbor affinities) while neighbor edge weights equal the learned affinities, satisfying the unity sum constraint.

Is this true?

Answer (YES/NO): YES